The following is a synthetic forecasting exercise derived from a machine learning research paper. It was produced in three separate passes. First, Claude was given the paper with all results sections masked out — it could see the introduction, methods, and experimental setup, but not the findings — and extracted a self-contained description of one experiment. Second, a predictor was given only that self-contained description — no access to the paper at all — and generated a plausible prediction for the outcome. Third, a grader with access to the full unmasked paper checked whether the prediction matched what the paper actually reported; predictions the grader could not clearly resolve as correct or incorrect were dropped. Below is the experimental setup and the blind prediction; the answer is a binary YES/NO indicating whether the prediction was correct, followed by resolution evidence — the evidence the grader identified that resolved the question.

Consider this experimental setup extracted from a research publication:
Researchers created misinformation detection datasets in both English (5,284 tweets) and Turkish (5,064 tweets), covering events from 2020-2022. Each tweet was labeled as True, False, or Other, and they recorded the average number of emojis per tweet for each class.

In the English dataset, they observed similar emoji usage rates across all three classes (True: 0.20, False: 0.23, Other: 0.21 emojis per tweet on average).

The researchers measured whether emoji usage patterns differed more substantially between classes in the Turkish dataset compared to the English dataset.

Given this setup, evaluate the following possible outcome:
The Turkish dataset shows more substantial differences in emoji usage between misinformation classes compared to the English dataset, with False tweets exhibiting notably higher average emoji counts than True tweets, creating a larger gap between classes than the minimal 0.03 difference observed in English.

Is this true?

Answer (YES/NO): NO